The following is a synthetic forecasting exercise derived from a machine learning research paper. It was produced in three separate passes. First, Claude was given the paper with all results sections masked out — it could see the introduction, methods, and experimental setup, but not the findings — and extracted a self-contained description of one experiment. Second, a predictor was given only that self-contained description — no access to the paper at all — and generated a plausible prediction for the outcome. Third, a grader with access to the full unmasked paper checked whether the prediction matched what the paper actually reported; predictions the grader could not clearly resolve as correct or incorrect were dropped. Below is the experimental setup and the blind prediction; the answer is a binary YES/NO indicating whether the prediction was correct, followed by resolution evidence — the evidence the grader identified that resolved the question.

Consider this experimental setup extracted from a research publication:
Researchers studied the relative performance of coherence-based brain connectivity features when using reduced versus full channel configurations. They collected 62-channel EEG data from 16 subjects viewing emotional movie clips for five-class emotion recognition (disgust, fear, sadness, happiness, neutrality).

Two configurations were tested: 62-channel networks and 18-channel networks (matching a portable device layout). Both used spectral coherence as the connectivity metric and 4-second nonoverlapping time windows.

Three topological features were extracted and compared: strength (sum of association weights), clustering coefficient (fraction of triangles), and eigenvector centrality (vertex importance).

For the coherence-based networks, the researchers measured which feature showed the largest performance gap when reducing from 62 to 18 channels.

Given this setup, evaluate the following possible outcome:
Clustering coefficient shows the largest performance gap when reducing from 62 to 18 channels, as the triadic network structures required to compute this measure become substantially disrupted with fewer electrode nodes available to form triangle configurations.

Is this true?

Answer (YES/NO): YES